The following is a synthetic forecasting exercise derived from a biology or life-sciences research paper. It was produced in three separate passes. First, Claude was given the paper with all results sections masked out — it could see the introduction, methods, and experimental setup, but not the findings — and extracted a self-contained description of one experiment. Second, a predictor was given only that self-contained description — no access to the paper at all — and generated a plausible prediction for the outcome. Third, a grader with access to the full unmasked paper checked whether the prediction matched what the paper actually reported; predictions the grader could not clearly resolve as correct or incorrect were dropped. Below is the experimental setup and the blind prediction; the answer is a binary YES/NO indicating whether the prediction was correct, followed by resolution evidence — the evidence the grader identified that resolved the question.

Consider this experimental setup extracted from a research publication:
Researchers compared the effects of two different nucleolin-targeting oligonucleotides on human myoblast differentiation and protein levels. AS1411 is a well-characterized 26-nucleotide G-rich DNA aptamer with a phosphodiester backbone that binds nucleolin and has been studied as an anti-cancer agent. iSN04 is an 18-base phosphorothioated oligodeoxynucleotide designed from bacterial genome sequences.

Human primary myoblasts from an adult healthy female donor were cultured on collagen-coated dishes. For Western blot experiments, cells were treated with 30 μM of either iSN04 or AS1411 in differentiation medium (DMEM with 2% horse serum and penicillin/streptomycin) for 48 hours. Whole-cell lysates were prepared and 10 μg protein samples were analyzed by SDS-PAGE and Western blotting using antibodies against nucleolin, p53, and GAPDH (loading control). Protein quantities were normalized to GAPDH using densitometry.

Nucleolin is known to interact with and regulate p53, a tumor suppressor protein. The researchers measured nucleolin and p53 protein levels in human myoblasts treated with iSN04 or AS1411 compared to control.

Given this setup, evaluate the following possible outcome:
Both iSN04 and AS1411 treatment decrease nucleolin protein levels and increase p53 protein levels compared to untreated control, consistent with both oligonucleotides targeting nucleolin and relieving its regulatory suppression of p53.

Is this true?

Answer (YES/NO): NO